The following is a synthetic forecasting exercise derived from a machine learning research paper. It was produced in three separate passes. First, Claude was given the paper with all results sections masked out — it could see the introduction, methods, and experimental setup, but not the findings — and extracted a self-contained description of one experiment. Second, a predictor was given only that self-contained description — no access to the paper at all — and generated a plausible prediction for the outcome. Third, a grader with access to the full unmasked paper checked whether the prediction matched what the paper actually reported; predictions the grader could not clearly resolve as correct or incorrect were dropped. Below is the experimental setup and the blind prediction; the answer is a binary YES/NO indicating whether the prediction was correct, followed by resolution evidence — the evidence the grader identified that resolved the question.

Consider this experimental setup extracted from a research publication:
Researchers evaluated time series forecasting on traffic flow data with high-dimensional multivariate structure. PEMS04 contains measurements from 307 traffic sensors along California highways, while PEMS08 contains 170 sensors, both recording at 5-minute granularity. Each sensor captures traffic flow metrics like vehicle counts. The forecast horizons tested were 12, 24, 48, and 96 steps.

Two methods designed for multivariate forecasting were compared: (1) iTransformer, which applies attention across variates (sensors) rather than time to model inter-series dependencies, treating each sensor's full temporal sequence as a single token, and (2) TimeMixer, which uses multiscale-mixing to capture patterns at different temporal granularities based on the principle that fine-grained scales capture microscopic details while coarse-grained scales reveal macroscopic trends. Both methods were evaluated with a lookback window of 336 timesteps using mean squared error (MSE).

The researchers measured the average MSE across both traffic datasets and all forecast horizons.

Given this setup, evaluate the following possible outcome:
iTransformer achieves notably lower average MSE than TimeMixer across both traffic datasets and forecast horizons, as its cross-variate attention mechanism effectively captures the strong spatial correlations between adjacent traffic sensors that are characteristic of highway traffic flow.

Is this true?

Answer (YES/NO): NO